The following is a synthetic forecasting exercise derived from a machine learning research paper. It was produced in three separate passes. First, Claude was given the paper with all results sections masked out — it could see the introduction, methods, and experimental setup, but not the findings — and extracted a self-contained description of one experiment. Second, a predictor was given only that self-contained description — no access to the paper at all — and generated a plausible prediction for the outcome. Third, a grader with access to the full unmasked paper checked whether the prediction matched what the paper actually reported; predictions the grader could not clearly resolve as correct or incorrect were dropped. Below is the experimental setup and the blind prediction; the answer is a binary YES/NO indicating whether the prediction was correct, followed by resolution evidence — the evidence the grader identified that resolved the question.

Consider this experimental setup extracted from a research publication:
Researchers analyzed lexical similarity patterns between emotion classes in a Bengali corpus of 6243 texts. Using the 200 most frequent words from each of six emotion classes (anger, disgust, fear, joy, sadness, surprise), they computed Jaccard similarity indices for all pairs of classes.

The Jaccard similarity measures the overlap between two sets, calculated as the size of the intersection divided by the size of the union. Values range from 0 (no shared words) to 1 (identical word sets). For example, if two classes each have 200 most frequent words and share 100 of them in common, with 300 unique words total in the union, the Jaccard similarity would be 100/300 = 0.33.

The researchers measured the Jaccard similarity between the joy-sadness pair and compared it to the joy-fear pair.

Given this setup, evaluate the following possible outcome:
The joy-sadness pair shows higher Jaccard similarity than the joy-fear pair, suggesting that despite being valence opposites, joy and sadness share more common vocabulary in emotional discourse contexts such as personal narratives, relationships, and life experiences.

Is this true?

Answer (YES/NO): YES